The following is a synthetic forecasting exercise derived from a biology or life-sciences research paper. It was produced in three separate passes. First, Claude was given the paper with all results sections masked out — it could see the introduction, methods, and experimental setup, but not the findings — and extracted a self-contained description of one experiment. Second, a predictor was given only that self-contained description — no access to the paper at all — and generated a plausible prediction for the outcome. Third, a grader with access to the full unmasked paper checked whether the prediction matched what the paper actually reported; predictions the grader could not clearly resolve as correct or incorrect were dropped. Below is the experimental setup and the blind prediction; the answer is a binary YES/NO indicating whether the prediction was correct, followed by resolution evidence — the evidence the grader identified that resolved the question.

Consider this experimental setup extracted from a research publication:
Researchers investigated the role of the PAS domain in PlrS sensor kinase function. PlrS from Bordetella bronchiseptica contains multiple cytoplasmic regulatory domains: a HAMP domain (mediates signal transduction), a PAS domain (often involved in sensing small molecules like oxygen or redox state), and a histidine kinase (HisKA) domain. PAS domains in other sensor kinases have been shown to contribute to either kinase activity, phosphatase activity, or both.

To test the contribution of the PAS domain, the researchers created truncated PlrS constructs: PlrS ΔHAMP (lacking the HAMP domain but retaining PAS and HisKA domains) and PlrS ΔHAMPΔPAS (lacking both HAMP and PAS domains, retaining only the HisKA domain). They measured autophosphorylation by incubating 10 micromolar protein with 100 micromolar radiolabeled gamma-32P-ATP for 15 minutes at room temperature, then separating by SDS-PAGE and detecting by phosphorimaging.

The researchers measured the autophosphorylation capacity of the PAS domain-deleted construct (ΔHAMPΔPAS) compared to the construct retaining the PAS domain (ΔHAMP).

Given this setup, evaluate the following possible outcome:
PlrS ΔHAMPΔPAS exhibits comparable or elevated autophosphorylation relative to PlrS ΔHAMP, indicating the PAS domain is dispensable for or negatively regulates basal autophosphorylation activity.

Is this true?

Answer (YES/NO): NO